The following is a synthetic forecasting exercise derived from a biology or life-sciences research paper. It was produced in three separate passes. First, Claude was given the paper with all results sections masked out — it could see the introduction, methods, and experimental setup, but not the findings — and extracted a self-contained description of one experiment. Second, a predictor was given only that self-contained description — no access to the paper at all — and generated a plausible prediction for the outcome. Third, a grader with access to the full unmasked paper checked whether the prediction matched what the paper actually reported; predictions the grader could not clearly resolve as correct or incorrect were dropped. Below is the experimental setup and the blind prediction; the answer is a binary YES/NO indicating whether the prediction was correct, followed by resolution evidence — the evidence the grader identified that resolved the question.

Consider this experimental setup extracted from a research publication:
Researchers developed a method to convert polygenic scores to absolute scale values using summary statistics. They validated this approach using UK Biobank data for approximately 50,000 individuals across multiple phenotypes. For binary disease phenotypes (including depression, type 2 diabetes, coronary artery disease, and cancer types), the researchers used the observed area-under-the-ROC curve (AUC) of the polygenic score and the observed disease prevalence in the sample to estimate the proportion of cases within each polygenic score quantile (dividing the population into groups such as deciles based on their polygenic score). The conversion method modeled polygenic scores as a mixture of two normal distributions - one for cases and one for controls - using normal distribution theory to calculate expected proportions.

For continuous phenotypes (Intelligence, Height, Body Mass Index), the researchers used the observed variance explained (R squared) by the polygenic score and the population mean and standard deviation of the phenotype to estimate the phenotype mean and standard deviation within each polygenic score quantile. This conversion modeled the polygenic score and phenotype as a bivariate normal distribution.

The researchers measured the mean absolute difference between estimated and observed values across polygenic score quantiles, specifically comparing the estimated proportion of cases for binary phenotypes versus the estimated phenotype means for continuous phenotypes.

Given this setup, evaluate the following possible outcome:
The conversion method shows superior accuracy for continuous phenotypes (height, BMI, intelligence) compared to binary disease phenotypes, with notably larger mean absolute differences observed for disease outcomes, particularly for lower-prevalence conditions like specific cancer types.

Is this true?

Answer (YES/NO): NO